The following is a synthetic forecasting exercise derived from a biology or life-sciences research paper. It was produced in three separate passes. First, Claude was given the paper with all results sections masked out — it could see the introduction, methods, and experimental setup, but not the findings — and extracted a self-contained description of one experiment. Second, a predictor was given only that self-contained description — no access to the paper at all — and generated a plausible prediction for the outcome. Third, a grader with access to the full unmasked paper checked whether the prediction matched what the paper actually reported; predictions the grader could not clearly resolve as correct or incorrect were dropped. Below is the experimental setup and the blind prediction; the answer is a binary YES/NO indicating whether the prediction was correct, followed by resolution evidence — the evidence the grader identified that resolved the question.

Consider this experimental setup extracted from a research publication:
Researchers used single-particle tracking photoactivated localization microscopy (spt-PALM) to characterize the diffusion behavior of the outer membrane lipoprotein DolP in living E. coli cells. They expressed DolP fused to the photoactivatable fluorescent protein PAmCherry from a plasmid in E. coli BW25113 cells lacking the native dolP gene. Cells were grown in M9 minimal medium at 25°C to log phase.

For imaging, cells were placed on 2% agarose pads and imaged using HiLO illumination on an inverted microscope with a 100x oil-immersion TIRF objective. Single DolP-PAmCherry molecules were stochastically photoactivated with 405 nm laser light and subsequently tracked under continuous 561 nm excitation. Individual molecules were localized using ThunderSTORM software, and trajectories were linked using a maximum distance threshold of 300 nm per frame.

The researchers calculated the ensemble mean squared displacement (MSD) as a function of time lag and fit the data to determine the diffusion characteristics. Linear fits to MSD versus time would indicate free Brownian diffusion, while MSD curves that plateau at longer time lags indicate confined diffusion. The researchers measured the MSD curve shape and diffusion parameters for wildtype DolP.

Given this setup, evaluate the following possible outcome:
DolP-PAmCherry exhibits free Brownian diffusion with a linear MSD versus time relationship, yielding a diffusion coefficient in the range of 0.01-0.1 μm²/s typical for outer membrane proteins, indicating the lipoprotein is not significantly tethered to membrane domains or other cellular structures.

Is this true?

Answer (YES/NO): NO